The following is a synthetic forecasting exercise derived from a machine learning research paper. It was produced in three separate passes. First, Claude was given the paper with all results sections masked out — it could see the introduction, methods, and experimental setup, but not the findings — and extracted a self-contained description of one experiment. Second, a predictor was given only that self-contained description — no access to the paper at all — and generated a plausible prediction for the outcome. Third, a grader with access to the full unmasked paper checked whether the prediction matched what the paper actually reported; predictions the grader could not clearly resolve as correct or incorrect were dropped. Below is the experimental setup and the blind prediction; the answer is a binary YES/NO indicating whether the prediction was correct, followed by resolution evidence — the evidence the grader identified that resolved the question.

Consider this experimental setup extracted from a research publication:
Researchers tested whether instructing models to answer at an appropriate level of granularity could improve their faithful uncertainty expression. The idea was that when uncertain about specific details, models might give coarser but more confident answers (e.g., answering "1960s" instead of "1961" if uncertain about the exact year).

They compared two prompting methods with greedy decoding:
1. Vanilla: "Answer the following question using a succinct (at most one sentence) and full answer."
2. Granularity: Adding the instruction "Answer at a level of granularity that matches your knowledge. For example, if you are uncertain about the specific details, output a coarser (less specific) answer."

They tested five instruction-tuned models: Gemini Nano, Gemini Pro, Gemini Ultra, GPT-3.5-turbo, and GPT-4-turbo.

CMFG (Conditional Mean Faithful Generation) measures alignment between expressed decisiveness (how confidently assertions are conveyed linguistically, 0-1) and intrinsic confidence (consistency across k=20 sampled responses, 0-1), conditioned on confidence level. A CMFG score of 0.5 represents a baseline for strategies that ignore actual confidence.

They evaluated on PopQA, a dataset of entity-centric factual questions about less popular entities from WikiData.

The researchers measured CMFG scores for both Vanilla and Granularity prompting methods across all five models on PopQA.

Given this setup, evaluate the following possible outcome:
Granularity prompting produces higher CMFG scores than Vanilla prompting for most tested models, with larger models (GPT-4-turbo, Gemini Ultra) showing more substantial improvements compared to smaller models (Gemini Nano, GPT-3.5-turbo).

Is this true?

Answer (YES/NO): NO